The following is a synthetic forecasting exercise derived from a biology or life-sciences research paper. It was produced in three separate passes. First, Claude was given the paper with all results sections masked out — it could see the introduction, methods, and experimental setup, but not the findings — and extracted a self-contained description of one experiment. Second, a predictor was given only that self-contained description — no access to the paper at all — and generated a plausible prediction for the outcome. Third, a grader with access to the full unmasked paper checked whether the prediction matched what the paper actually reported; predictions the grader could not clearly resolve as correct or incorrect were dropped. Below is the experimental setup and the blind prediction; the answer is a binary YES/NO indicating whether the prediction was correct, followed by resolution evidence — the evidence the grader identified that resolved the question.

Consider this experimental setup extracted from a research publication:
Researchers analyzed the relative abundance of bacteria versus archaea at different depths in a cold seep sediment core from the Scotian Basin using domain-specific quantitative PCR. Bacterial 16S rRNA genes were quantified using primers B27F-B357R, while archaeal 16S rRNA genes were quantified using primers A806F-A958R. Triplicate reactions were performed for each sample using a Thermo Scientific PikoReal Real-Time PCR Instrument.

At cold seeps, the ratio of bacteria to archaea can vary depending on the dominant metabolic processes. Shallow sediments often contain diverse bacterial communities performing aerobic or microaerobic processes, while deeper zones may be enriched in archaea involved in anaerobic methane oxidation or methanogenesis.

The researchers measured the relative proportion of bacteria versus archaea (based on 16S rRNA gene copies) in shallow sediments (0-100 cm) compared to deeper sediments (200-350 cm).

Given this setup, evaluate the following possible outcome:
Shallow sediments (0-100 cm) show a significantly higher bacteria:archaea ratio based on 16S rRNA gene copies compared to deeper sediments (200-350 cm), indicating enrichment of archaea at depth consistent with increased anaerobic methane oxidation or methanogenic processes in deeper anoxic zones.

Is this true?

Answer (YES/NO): NO